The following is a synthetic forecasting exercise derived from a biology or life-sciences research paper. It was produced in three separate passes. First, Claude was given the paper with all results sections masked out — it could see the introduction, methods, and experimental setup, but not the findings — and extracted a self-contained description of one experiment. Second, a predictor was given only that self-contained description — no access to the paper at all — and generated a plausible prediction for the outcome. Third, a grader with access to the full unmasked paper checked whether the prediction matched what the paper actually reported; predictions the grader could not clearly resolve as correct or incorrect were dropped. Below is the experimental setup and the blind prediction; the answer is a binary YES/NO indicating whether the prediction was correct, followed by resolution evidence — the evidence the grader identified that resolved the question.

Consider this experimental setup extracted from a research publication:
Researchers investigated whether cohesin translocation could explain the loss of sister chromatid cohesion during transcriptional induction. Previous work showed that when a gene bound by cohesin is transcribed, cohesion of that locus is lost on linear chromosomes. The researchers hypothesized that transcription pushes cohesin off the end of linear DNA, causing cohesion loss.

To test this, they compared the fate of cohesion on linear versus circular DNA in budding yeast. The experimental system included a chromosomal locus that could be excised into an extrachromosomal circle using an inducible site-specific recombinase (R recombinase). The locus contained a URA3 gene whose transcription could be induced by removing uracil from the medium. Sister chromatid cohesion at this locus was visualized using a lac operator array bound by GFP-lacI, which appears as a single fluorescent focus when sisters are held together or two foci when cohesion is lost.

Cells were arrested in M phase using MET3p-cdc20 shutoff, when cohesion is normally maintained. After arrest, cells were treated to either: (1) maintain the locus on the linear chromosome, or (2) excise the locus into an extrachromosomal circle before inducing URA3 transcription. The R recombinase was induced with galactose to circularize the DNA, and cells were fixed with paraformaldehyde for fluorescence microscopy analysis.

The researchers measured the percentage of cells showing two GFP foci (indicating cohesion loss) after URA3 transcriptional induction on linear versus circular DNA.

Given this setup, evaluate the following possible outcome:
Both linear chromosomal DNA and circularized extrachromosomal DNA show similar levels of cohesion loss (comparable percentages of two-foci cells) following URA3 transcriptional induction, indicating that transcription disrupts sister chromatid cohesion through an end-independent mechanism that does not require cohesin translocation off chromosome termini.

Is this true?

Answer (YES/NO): NO